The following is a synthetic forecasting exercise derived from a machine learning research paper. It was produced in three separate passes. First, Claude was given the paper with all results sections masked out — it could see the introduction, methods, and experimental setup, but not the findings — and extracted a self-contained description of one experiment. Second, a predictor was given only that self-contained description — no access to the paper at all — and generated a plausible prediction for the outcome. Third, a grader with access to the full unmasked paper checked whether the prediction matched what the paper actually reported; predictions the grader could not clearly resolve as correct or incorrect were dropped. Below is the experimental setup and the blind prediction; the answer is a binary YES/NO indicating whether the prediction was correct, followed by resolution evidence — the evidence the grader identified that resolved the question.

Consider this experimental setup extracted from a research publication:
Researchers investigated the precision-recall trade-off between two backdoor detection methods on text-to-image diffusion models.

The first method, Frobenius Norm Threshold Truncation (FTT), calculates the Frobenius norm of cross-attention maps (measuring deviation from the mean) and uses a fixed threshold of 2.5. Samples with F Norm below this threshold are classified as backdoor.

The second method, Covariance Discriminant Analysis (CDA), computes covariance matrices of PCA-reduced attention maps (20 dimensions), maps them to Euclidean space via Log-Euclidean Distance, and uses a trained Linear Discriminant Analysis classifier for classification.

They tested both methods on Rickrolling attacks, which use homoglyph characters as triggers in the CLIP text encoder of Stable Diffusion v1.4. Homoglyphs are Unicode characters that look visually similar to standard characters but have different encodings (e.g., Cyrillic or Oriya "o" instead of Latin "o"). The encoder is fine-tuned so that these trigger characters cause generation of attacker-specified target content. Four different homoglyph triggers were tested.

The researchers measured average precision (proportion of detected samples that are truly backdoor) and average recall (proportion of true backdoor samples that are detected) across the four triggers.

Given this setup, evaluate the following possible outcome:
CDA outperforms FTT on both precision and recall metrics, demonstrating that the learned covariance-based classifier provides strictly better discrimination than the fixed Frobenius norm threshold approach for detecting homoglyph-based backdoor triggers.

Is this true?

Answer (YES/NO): NO